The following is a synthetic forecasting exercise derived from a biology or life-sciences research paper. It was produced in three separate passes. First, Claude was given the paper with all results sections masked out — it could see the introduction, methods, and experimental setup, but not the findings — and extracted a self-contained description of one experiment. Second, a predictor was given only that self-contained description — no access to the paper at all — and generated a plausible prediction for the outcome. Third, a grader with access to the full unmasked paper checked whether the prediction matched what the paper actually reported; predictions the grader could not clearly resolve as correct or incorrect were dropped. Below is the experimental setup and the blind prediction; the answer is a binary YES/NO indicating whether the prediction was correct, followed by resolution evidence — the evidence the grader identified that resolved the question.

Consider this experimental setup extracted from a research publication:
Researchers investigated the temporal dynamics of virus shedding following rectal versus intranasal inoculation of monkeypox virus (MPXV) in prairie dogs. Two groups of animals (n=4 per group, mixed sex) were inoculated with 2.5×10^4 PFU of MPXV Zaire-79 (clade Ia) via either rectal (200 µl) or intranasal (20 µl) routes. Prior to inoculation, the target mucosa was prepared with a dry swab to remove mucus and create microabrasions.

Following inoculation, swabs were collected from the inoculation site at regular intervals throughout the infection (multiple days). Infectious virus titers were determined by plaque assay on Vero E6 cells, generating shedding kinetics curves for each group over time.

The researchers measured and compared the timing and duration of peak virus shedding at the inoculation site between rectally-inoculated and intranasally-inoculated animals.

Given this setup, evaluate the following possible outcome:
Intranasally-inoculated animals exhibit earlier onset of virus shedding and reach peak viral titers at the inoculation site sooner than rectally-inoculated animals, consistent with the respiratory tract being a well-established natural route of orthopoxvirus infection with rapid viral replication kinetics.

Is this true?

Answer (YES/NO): NO